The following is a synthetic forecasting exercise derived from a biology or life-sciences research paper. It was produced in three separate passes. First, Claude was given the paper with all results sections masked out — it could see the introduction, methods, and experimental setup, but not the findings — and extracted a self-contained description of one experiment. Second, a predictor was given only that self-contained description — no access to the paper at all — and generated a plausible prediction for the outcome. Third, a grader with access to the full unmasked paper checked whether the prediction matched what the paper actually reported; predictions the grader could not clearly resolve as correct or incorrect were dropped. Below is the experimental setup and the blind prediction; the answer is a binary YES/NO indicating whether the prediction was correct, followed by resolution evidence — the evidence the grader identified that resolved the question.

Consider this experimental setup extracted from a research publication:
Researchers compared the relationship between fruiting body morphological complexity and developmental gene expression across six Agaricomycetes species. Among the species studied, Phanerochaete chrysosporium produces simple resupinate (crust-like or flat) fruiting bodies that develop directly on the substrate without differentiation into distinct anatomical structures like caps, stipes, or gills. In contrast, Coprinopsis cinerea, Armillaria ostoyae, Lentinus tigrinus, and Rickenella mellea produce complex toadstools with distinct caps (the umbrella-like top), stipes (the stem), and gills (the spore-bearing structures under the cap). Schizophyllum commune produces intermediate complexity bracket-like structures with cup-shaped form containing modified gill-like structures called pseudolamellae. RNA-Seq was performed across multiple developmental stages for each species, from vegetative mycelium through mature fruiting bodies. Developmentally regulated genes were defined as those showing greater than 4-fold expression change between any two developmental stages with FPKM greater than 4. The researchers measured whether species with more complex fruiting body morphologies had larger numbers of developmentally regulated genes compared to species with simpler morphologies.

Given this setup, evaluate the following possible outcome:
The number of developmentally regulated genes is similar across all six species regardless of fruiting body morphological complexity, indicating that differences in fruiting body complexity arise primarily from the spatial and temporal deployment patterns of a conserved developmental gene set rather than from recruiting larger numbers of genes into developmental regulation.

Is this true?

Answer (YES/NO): NO